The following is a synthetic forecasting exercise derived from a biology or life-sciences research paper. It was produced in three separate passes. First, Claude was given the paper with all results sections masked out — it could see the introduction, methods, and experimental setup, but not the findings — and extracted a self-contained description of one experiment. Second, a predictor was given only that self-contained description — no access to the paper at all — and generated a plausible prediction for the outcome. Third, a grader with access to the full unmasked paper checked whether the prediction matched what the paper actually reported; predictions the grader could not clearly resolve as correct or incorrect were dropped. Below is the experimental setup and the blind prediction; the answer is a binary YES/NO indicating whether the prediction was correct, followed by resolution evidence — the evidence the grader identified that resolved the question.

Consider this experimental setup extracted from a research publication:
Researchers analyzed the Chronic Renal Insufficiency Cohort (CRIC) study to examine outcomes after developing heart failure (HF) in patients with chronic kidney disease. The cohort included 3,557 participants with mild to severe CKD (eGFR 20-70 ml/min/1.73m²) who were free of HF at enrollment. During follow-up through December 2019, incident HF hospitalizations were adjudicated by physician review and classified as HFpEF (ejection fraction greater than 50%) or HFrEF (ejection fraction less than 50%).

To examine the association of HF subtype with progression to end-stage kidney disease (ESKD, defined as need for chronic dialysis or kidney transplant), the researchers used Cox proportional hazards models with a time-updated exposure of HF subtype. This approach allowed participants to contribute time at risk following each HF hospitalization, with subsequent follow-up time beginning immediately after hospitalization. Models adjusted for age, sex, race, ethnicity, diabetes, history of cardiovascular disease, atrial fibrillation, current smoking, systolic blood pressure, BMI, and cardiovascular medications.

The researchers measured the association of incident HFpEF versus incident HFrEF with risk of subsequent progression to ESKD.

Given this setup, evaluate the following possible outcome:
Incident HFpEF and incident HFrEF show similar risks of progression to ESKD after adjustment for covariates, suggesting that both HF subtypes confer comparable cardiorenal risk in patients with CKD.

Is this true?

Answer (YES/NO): YES